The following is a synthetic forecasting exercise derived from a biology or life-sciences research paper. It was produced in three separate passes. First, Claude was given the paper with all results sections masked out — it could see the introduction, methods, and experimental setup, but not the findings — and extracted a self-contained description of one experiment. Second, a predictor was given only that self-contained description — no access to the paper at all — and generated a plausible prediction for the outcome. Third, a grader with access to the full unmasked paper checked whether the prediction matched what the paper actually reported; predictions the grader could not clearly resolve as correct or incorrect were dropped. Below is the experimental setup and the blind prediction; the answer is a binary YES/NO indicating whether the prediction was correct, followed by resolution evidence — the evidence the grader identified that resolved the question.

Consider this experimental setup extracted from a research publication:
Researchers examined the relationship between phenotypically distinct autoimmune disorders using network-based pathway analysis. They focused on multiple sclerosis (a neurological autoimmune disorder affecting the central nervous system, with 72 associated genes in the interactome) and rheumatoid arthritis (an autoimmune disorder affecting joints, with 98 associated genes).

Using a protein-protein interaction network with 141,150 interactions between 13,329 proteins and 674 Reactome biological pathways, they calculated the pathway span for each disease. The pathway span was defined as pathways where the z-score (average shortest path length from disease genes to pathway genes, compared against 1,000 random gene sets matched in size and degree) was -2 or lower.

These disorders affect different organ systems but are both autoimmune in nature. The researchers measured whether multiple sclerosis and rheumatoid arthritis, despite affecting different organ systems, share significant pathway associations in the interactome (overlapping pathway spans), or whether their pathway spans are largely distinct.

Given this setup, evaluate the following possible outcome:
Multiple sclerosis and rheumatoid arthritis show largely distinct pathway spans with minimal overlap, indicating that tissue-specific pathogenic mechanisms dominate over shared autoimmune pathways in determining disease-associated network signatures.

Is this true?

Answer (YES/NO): NO